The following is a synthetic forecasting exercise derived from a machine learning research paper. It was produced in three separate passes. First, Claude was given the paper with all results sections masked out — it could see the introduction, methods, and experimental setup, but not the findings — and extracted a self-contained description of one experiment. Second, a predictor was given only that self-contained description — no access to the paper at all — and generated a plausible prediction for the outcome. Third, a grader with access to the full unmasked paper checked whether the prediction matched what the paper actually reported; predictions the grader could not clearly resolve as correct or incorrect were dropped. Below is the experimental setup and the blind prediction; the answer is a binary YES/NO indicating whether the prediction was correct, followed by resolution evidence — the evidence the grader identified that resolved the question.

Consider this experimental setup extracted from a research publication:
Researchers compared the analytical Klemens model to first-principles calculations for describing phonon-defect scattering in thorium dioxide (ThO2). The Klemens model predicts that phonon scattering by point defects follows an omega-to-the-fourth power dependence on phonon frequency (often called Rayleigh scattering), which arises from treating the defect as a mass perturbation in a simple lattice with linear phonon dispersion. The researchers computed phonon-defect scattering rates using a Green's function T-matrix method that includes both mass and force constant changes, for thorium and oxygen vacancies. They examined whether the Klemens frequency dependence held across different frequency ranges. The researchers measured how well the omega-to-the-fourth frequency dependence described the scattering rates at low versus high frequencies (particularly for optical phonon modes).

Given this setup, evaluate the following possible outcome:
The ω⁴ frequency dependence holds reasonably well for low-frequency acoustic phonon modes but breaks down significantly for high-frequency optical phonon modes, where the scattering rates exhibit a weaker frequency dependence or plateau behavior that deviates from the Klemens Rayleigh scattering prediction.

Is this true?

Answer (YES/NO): YES